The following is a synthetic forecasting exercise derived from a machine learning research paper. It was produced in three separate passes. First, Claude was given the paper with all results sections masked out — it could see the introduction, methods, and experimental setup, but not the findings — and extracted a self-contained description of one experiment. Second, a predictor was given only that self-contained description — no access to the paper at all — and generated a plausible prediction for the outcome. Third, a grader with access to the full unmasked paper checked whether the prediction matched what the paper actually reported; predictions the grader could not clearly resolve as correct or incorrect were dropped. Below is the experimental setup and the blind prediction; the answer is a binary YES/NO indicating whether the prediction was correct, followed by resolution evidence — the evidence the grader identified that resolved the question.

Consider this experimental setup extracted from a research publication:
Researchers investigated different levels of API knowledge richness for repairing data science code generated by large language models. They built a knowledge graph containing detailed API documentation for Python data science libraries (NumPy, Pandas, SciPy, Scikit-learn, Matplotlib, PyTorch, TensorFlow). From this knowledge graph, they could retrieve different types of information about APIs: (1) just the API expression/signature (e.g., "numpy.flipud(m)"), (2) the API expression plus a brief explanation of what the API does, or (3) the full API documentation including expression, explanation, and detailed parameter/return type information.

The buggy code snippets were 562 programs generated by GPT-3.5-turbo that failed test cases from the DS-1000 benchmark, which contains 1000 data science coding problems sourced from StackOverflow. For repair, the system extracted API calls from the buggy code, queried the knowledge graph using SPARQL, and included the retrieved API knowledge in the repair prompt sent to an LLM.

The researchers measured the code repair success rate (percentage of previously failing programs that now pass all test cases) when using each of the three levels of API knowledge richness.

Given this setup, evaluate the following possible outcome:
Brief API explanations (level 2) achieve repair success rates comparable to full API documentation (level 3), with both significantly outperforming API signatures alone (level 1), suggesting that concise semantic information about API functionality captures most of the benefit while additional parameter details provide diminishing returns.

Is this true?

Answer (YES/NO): NO